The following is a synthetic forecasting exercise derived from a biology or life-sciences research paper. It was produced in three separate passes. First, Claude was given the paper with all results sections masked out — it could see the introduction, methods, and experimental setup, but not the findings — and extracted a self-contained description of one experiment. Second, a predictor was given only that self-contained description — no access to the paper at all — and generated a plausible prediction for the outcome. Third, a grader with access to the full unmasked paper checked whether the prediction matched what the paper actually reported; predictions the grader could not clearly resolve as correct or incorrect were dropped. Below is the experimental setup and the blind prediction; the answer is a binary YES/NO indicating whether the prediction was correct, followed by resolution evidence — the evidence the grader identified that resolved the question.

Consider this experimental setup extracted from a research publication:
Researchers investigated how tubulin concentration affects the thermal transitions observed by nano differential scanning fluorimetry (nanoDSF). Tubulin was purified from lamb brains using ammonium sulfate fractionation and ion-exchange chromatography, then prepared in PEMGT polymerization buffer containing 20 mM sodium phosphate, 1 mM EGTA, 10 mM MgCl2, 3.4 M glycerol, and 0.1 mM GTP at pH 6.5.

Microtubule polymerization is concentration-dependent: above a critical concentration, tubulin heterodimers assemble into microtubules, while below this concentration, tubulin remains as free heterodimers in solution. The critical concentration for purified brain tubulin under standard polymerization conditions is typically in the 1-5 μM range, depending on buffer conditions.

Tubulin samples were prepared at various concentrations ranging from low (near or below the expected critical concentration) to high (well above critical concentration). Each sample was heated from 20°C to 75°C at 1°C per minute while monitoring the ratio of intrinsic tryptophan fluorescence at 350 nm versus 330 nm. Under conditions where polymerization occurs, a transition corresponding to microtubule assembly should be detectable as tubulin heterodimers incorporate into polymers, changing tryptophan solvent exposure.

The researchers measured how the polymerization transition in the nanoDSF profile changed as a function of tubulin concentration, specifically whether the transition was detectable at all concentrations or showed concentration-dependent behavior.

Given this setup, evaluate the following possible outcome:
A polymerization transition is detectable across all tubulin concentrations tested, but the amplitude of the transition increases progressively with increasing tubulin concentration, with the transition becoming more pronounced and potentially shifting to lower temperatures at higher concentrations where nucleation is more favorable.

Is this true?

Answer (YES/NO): NO